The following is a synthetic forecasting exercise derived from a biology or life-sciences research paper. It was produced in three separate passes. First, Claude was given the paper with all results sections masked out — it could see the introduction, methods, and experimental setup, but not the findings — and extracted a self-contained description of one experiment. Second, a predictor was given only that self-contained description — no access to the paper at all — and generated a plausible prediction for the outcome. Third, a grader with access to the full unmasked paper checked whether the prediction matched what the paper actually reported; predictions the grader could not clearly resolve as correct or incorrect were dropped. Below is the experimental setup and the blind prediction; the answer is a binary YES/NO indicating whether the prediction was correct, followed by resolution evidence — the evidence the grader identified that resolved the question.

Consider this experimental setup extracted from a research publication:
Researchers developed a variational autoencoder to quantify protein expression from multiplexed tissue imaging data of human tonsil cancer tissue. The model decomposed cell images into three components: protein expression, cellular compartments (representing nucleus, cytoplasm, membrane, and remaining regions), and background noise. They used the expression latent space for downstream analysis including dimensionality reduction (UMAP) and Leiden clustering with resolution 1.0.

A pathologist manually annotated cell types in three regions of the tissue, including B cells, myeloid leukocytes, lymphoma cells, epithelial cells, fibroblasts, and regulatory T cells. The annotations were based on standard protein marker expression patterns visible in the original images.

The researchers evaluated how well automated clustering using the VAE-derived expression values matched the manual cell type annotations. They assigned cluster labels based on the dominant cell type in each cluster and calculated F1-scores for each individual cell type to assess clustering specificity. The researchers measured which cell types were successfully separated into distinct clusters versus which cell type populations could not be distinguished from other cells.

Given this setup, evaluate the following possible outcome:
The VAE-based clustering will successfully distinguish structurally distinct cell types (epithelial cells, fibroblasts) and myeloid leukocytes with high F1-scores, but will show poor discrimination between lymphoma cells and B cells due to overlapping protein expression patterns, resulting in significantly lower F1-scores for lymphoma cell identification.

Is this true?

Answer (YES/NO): NO